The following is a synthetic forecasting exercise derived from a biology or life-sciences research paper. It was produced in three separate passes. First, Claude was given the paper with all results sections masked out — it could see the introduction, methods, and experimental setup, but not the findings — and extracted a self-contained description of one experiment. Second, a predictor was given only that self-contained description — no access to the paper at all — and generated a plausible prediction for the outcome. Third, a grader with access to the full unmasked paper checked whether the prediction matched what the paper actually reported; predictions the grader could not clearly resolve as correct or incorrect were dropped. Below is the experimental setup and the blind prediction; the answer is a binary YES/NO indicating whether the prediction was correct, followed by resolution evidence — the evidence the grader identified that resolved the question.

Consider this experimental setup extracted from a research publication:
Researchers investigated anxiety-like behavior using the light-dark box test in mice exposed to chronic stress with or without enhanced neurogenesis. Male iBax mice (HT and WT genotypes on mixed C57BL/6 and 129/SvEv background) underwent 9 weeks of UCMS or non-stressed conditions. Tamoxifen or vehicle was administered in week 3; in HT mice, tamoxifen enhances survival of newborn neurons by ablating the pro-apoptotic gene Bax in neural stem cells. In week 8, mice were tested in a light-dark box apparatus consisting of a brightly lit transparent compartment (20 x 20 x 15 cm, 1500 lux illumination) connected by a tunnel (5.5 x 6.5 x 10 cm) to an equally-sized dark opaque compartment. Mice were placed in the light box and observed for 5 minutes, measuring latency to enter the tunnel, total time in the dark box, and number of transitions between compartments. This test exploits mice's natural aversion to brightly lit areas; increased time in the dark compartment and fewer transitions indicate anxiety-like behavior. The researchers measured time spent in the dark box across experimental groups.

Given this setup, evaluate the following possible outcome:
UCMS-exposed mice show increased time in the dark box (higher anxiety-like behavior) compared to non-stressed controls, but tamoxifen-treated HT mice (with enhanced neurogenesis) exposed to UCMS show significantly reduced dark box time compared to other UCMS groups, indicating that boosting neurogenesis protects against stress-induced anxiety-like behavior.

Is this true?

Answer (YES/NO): NO